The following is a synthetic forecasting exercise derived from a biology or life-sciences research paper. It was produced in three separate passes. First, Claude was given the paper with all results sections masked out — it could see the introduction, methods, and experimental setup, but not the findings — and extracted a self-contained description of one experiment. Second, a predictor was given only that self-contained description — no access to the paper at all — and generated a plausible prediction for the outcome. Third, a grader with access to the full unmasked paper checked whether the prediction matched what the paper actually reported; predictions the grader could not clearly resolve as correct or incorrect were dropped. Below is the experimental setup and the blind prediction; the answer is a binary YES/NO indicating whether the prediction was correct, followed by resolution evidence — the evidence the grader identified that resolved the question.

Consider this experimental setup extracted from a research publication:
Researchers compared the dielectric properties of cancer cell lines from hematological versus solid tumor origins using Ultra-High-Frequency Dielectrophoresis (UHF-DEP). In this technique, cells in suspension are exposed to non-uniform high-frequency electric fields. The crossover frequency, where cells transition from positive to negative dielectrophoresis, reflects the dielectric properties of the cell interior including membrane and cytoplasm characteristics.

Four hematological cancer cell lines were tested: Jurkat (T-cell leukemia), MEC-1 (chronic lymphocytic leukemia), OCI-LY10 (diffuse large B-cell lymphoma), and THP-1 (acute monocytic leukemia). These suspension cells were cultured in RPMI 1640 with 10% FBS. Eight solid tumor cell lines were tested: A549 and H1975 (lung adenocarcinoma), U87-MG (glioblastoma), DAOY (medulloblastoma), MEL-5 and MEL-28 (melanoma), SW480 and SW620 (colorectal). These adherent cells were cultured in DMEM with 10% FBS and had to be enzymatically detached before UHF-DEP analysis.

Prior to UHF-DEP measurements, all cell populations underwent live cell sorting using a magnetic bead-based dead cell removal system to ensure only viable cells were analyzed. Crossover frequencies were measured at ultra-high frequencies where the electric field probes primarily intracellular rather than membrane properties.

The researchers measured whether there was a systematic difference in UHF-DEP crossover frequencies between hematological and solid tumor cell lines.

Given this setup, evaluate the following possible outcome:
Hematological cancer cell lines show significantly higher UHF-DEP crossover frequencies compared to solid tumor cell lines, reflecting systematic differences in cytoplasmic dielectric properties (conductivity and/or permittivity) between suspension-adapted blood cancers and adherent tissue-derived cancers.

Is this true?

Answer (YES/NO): YES